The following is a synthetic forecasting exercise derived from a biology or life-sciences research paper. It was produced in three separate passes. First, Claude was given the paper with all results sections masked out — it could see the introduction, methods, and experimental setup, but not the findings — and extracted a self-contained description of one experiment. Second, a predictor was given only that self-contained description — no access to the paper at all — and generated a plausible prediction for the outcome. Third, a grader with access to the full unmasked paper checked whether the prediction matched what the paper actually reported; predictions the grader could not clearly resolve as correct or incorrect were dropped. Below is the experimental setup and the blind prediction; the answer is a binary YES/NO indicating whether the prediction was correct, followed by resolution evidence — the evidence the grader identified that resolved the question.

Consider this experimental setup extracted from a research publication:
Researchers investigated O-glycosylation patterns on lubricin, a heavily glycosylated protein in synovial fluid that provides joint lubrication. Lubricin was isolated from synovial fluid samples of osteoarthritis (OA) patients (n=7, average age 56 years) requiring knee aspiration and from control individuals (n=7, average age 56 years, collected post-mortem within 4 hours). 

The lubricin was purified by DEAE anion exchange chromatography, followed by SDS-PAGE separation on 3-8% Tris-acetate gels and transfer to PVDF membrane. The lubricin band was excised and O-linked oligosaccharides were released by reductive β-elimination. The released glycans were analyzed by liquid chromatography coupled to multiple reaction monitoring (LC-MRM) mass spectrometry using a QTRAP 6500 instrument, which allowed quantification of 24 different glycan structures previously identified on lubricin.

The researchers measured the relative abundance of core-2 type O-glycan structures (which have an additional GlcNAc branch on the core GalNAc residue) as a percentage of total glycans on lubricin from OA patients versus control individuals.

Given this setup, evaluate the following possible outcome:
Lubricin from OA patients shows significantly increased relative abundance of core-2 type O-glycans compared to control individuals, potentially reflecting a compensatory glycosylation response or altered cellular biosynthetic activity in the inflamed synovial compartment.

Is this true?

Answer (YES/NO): NO